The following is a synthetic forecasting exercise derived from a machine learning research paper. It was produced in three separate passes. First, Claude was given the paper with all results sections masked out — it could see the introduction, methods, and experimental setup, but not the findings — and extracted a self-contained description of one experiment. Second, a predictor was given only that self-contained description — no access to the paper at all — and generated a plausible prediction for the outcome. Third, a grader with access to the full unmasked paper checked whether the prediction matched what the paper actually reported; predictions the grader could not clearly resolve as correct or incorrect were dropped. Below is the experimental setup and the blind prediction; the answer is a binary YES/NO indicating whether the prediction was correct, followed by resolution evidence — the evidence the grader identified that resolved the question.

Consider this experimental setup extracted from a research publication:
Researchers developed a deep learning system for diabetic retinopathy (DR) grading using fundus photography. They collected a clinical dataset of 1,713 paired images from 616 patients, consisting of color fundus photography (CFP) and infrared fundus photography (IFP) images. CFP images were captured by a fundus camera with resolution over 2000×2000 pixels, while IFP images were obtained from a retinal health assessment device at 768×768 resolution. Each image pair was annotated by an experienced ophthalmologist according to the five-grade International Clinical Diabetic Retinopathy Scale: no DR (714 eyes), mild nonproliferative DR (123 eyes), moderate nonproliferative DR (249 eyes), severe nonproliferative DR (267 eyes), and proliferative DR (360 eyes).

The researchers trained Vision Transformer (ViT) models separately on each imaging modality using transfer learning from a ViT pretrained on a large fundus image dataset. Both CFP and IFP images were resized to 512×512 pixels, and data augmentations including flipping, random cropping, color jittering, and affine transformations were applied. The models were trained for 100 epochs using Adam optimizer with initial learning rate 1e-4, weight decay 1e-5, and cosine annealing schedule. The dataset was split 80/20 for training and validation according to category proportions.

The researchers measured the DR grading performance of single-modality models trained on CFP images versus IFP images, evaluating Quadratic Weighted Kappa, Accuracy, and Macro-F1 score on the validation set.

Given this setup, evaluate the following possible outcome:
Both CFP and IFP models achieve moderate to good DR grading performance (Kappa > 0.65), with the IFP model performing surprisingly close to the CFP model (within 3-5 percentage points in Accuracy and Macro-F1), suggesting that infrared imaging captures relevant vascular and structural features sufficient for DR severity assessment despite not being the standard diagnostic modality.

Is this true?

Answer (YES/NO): NO